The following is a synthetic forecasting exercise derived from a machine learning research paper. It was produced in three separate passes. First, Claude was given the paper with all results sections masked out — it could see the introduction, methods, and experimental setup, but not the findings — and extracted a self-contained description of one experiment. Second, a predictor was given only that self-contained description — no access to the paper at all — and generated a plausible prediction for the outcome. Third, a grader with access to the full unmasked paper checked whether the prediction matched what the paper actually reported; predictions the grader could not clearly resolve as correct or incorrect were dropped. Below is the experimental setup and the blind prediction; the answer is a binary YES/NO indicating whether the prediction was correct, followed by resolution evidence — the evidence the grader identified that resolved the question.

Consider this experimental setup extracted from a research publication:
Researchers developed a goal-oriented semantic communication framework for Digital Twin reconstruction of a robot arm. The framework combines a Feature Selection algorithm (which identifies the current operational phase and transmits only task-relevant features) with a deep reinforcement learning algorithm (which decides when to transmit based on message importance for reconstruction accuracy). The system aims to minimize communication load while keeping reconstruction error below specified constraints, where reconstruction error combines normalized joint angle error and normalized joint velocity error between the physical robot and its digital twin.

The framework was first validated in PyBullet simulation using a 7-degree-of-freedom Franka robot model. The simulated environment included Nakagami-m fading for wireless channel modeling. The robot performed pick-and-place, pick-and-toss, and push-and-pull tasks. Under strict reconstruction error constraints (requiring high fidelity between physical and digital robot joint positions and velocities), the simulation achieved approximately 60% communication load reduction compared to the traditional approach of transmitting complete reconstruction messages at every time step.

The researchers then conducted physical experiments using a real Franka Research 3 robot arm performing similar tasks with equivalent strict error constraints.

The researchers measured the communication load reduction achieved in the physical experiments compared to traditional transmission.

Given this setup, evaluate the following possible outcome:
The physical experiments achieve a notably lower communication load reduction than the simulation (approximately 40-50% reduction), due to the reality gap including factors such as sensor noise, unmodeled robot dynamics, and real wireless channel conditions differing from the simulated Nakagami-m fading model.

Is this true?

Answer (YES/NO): NO